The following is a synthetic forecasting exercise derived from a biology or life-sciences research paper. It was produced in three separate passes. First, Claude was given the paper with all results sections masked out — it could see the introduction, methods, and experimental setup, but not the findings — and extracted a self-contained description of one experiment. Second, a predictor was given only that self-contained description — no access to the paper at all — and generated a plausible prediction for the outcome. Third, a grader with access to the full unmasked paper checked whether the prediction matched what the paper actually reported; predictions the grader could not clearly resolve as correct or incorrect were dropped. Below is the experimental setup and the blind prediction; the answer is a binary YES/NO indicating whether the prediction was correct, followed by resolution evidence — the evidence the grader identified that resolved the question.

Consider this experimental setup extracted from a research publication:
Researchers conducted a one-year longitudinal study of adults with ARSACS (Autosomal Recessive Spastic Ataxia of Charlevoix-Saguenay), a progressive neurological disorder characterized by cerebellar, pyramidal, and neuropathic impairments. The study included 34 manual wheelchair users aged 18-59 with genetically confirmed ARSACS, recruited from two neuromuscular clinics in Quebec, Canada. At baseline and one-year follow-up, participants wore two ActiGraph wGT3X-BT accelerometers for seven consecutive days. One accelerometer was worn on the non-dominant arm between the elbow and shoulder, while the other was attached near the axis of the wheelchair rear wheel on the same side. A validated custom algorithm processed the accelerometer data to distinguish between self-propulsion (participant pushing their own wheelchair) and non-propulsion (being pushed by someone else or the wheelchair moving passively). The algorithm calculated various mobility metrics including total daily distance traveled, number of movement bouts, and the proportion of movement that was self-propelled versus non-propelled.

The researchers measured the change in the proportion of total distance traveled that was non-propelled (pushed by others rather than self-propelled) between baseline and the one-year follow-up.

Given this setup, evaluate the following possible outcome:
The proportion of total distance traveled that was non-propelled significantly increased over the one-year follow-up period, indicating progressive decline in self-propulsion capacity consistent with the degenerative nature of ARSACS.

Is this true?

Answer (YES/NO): NO